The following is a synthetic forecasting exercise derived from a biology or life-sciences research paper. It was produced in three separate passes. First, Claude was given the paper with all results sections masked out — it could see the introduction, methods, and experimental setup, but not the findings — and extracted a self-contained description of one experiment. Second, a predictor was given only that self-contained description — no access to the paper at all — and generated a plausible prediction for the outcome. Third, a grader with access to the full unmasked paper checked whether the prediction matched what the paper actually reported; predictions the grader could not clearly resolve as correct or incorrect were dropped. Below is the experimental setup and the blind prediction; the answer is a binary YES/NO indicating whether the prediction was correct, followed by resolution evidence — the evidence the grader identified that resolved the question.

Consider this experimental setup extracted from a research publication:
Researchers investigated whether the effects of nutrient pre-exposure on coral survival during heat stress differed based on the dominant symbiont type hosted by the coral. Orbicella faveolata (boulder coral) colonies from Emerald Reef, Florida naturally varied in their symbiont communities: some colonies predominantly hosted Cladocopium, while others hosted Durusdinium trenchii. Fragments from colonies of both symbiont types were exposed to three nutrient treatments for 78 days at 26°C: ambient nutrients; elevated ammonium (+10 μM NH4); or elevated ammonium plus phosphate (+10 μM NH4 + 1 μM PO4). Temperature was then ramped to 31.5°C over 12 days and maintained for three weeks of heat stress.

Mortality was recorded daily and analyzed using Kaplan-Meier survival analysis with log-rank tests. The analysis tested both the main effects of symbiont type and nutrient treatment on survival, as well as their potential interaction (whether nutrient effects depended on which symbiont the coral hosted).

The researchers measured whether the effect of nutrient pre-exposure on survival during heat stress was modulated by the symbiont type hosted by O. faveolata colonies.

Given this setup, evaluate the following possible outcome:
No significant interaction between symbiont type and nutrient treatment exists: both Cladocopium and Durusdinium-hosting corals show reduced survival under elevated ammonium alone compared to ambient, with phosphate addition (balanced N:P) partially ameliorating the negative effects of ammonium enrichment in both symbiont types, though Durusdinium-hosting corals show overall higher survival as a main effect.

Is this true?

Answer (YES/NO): NO